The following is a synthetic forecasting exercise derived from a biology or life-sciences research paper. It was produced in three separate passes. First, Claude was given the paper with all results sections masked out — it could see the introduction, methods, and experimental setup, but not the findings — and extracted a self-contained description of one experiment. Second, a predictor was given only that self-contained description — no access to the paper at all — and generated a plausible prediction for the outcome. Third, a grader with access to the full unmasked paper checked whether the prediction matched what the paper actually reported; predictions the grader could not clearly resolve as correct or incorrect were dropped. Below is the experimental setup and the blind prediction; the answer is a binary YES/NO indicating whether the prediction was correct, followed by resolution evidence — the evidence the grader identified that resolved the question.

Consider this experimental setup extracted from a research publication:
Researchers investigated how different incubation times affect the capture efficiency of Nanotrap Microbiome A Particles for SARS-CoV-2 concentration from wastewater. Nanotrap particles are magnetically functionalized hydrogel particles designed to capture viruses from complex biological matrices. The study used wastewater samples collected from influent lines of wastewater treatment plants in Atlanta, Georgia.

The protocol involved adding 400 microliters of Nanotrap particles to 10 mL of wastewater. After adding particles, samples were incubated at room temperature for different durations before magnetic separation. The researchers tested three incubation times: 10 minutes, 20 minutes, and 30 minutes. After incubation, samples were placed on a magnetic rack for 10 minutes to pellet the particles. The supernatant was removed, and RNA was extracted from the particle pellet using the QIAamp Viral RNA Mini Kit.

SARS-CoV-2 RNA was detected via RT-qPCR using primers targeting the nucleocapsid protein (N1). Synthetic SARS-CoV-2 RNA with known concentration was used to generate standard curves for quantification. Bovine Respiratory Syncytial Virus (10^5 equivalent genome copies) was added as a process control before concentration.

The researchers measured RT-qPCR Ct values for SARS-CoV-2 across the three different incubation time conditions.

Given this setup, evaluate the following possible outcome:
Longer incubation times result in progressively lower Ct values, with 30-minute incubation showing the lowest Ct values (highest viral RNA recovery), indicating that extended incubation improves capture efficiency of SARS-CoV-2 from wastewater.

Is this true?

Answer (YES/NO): NO